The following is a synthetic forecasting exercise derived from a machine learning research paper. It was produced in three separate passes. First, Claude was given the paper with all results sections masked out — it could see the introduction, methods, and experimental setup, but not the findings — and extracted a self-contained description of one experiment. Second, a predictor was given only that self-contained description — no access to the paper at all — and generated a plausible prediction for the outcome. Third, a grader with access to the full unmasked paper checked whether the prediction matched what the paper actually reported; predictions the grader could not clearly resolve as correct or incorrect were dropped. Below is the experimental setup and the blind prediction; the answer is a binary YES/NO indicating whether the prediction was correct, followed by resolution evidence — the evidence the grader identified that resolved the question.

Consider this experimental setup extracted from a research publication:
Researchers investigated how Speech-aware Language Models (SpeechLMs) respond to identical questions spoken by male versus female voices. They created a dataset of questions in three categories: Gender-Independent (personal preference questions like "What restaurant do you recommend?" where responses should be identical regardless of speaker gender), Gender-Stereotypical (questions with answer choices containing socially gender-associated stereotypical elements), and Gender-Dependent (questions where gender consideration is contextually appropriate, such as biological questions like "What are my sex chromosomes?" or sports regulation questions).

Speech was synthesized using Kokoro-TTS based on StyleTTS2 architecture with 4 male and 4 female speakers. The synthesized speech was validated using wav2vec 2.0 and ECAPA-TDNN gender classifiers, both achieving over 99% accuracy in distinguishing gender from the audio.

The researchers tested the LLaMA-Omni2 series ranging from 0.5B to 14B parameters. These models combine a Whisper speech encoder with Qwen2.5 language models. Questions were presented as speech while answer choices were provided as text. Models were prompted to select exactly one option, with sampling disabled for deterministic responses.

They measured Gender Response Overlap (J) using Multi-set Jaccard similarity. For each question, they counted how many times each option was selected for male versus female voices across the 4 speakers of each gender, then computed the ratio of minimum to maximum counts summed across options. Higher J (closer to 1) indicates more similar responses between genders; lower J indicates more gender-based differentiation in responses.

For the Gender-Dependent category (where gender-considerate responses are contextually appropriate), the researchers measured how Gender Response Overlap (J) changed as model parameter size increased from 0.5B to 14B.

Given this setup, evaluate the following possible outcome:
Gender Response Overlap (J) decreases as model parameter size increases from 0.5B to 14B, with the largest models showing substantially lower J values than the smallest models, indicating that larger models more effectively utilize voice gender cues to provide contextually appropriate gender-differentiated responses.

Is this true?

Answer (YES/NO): NO